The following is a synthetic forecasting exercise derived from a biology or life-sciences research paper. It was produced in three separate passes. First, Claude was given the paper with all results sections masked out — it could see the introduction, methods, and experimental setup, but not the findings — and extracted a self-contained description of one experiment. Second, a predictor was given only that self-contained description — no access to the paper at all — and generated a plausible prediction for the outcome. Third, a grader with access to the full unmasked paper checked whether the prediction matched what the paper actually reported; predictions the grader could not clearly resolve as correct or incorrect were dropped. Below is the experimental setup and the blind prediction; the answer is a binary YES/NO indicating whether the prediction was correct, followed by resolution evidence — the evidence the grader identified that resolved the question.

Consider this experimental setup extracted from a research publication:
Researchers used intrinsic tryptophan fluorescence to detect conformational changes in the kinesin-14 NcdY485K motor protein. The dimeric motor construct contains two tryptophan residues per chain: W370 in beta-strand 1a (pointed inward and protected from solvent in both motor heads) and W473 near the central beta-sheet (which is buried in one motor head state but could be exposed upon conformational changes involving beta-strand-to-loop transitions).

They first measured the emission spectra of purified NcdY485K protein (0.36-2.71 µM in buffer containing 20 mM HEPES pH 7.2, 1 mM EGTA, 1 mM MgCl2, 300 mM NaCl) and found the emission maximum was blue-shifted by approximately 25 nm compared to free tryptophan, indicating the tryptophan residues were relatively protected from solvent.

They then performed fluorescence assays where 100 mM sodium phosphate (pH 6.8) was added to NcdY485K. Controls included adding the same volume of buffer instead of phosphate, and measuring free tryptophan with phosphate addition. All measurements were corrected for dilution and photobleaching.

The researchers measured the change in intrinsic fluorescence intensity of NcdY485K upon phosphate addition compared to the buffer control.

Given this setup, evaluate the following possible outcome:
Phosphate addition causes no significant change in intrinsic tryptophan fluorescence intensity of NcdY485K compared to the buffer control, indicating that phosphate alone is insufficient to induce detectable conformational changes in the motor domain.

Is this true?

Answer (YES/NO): NO